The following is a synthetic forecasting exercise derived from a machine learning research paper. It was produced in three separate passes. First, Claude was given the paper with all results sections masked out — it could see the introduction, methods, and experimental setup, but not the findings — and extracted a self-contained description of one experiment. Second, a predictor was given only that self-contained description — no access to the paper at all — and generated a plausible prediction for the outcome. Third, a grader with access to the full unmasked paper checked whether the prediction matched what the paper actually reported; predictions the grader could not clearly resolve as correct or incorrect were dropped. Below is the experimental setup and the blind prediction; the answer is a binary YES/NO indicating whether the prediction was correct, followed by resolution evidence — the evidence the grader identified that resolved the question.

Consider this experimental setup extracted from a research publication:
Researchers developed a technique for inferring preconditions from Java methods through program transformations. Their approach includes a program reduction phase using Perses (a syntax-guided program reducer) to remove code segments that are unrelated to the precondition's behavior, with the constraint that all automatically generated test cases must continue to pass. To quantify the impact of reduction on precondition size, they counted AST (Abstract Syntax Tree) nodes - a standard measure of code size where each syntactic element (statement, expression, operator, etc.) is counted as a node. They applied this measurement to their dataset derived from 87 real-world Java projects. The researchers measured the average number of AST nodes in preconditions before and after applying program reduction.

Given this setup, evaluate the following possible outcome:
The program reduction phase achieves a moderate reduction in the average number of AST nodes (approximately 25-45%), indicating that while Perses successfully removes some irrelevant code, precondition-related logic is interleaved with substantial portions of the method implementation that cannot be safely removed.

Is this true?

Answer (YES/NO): NO